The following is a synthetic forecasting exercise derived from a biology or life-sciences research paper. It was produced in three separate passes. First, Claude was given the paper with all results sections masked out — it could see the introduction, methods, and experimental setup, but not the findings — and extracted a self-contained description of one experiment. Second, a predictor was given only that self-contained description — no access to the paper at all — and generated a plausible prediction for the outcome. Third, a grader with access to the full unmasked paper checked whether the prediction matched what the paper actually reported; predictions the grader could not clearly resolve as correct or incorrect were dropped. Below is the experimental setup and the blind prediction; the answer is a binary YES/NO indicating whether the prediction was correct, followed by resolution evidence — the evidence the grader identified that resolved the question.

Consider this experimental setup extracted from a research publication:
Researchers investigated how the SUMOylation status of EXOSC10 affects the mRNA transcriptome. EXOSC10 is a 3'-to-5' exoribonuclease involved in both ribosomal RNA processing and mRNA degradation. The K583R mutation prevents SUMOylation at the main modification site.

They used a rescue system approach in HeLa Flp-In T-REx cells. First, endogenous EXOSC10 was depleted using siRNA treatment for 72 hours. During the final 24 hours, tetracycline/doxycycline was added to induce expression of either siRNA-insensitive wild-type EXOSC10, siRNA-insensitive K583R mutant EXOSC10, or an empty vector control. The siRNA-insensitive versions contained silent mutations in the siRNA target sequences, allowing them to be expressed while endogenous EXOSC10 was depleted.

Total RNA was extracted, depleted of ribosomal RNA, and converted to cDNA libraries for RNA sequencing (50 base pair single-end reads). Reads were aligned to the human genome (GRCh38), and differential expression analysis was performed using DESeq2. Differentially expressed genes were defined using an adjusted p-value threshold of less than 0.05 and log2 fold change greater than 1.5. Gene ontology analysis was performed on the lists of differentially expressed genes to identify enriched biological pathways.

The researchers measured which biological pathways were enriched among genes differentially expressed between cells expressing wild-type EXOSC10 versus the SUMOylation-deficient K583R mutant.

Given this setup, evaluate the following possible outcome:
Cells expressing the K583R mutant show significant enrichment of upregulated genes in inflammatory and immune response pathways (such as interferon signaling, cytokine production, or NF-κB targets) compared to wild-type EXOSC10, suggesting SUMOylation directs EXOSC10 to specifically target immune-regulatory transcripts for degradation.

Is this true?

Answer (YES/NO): NO